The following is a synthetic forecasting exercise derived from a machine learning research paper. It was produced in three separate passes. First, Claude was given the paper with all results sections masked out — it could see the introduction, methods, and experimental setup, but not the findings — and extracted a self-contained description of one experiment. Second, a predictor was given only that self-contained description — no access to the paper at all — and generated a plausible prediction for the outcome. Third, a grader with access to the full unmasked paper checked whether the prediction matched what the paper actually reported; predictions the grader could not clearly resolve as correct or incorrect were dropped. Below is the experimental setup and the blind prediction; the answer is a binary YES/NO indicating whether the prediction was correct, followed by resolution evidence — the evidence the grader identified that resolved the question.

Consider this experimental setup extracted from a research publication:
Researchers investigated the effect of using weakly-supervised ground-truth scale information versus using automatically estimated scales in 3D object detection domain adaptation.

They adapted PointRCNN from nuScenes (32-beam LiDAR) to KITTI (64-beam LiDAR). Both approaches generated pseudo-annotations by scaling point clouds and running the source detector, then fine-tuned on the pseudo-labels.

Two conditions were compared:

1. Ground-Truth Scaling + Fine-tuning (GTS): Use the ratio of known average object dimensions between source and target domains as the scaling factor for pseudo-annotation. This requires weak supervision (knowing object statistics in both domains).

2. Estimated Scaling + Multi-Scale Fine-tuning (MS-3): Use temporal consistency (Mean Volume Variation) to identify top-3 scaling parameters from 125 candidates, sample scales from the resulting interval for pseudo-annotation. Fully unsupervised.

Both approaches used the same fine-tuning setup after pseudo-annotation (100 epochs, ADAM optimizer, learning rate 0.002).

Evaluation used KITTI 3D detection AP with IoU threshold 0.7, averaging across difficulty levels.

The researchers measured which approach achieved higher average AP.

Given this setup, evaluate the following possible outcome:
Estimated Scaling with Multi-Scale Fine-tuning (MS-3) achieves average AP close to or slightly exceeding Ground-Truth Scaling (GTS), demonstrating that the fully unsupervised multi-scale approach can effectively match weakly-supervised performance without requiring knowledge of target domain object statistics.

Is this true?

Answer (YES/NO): YES